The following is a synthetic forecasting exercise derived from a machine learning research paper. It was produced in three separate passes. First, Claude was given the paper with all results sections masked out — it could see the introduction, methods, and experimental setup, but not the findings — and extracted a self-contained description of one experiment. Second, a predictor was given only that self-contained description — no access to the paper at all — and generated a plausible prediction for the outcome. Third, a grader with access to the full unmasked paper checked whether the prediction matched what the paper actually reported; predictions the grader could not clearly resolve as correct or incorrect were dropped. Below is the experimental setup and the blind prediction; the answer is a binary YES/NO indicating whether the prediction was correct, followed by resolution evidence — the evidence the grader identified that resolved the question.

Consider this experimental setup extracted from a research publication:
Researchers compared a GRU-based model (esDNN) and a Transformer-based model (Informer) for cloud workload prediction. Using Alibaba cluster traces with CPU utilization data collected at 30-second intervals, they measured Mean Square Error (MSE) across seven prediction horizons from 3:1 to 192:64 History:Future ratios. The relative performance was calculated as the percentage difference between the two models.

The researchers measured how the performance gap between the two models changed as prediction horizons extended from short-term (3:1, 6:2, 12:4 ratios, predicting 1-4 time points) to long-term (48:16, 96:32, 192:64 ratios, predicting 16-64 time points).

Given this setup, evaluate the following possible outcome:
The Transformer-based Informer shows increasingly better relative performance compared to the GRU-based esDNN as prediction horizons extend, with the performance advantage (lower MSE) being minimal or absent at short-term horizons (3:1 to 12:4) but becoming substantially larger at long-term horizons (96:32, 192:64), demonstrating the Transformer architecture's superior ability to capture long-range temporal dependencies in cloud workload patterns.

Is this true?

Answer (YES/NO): NO